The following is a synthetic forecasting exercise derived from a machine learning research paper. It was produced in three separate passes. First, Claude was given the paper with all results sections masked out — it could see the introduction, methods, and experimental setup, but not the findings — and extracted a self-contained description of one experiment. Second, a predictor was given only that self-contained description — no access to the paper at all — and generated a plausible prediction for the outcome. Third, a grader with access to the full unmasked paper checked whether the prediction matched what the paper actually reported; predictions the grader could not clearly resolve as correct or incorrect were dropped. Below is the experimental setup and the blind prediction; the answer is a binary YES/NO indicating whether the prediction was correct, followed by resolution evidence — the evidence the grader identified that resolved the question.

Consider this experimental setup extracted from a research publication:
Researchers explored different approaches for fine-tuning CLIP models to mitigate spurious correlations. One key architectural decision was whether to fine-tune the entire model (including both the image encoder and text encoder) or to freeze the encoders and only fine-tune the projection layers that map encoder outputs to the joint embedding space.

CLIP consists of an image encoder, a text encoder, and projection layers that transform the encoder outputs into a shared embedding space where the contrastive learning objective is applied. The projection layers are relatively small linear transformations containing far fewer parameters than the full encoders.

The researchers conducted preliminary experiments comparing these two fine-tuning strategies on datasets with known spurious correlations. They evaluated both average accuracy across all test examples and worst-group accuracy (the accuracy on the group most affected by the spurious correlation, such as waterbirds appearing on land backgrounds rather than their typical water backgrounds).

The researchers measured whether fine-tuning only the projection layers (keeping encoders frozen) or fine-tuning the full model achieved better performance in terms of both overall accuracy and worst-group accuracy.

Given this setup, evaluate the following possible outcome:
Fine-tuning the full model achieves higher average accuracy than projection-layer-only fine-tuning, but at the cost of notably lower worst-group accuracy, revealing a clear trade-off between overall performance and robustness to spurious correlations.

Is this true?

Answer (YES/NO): NO